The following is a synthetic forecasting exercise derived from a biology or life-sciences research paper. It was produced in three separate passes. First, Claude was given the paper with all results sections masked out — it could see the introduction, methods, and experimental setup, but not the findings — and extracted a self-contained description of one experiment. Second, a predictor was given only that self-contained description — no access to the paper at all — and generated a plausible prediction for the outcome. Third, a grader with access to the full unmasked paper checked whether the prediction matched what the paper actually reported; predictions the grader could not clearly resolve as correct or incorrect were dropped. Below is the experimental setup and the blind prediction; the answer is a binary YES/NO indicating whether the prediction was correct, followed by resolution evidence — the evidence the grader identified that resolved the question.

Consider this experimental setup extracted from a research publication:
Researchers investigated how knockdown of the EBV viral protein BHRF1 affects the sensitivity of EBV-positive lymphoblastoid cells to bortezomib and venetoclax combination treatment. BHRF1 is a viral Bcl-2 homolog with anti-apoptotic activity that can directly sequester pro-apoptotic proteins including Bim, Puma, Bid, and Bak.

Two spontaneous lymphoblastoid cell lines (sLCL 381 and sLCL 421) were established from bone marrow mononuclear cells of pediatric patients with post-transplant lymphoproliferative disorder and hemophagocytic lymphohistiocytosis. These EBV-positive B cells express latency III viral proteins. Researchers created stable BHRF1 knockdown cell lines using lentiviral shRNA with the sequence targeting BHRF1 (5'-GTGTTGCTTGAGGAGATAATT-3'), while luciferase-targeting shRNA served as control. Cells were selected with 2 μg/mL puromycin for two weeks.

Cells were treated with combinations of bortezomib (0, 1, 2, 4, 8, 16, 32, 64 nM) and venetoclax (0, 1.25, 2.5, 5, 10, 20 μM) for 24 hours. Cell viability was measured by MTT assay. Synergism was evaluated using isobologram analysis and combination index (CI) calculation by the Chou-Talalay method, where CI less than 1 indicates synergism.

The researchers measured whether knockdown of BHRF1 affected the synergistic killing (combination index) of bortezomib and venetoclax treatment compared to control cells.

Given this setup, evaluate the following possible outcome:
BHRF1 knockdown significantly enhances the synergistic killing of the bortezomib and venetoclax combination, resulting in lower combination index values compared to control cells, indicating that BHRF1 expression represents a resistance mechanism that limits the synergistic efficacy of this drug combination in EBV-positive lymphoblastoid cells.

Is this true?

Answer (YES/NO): NO